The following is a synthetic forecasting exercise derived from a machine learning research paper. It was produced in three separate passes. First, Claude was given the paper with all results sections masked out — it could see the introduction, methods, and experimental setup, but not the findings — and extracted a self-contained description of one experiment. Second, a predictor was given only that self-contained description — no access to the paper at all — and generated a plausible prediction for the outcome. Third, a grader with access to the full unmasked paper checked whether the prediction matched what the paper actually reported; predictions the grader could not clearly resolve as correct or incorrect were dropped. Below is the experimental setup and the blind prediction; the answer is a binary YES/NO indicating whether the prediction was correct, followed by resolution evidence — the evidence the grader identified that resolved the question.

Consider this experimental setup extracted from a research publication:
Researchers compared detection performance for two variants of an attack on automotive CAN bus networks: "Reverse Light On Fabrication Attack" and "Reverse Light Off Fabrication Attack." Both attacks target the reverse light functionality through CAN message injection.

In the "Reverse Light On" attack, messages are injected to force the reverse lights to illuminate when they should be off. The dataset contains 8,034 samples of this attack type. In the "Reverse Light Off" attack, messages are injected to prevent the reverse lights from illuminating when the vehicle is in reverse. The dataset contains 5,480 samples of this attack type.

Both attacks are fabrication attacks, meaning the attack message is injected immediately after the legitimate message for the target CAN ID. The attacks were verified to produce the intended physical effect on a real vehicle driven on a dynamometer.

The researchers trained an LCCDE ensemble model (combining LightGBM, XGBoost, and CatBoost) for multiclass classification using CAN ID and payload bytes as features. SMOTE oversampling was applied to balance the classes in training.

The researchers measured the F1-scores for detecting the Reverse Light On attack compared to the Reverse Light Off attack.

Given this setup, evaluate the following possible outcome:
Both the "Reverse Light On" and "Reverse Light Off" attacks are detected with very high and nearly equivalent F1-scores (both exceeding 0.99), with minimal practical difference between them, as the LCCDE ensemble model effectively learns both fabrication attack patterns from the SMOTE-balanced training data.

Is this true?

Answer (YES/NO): NO